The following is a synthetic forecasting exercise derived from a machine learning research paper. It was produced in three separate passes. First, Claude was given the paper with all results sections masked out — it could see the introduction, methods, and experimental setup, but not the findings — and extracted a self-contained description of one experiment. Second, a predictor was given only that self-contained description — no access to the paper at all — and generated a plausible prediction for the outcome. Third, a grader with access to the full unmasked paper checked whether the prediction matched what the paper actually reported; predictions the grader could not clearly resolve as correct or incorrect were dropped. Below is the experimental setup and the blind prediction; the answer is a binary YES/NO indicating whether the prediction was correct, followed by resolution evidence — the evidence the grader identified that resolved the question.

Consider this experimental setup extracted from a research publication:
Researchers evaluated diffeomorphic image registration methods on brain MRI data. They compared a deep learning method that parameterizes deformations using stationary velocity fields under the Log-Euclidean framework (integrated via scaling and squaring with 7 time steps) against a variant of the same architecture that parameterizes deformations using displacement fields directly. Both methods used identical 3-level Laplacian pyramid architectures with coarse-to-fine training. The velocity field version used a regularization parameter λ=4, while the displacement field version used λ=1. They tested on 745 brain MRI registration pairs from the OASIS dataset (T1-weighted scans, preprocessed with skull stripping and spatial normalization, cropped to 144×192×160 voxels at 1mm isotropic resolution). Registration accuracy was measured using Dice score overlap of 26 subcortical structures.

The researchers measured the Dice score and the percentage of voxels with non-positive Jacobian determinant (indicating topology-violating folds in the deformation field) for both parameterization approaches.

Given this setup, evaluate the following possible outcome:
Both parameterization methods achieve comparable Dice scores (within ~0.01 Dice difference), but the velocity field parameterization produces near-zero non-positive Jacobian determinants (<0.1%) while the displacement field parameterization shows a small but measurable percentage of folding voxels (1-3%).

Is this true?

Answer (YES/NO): NO